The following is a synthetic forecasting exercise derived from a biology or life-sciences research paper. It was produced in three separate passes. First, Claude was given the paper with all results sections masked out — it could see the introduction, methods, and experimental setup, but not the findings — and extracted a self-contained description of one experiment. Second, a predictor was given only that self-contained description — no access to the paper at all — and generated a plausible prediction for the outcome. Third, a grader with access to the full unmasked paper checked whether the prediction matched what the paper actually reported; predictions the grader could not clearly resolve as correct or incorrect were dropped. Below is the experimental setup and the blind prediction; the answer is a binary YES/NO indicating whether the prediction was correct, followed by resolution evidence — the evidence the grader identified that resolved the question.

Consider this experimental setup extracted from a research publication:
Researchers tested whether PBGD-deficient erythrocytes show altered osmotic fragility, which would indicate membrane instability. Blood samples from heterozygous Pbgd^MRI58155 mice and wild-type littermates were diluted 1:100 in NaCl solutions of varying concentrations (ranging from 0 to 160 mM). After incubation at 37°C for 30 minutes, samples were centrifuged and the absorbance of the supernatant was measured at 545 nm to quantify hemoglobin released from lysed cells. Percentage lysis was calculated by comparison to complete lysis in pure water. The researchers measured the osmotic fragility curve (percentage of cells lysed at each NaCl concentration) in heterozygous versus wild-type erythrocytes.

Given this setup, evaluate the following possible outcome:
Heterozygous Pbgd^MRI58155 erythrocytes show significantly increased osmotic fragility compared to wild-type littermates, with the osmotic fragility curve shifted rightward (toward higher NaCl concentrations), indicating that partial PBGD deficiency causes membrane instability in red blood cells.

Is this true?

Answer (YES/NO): NO